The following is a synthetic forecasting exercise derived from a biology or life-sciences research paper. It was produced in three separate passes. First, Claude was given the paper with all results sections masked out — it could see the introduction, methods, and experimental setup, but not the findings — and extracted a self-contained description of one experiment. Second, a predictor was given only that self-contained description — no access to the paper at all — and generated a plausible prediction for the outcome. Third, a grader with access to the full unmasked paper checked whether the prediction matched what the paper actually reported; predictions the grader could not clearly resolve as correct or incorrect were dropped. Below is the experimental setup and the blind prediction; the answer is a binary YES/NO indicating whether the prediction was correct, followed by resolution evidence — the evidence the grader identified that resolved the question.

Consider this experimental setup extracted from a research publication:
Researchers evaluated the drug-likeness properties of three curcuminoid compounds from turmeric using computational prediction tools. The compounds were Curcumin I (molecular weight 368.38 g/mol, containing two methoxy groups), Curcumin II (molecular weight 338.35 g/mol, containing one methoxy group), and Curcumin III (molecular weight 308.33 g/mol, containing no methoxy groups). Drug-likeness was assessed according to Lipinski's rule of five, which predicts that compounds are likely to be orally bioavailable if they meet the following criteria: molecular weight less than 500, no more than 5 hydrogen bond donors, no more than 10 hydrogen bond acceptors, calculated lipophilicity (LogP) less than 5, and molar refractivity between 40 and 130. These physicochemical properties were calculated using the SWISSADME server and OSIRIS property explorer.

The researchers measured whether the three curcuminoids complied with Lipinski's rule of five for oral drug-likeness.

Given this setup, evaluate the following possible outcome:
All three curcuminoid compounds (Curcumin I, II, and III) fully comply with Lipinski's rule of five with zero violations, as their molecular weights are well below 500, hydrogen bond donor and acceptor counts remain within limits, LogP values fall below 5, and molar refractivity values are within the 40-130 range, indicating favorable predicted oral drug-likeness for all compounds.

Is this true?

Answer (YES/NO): YES